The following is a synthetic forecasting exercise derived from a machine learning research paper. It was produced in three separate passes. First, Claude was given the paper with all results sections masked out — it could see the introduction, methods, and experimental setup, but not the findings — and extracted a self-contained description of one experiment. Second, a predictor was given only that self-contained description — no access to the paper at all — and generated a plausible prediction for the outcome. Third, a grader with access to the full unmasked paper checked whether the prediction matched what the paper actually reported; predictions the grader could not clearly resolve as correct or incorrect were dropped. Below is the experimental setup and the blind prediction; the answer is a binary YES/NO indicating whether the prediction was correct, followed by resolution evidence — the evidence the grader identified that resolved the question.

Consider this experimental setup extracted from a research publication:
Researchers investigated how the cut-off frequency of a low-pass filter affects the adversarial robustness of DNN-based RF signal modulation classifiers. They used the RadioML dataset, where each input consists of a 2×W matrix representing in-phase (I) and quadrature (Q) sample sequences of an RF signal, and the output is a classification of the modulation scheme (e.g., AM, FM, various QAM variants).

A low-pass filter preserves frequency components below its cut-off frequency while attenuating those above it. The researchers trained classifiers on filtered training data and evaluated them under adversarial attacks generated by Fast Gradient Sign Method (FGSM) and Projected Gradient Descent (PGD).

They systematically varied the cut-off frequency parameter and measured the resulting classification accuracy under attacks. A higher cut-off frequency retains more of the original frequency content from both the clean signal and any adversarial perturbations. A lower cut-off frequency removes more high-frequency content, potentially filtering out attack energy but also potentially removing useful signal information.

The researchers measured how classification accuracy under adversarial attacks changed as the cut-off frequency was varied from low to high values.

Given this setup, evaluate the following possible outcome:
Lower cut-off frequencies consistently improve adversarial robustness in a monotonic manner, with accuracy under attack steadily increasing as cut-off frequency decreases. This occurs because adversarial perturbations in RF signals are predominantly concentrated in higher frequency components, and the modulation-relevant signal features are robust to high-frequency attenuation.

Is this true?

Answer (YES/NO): NO